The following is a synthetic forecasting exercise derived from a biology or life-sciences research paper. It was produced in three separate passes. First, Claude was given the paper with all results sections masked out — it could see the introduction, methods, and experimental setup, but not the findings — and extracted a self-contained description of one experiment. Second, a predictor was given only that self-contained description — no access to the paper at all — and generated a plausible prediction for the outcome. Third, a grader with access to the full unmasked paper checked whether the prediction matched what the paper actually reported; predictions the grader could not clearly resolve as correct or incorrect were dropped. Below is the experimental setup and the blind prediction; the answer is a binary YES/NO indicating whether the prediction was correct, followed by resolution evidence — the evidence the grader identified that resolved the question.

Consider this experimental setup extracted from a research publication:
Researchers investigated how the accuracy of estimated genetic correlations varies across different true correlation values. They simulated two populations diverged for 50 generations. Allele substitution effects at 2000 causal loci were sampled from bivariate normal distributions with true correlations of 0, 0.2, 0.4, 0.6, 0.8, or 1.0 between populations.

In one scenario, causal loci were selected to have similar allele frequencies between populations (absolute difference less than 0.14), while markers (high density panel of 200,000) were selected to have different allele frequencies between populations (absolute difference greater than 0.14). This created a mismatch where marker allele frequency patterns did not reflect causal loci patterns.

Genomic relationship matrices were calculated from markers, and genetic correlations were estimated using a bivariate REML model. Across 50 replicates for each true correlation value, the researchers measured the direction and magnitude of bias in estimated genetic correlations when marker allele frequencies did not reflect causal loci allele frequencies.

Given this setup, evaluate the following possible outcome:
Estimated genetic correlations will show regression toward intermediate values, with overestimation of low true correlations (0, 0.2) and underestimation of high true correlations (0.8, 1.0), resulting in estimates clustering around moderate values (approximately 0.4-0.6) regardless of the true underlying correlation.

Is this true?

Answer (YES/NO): NO